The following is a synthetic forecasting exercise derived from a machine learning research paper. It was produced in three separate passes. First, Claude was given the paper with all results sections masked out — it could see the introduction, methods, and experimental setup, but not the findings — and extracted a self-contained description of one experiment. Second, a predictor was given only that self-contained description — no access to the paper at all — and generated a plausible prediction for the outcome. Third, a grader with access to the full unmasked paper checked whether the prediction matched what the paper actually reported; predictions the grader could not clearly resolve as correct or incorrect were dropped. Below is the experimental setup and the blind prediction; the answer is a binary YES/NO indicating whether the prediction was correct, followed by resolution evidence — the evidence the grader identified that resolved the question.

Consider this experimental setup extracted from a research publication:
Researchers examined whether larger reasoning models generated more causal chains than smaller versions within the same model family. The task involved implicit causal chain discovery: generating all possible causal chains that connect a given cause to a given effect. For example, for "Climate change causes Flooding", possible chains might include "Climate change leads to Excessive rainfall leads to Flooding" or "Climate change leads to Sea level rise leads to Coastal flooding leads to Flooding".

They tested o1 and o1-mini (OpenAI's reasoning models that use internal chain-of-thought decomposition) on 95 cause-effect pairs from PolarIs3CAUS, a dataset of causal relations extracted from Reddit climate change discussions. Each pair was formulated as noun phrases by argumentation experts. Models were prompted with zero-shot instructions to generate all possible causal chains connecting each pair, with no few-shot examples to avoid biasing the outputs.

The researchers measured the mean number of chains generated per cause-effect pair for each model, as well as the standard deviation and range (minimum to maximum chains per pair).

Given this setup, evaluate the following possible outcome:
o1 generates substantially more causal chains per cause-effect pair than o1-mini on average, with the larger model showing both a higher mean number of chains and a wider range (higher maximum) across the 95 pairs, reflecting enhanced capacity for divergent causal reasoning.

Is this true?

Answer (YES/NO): YES